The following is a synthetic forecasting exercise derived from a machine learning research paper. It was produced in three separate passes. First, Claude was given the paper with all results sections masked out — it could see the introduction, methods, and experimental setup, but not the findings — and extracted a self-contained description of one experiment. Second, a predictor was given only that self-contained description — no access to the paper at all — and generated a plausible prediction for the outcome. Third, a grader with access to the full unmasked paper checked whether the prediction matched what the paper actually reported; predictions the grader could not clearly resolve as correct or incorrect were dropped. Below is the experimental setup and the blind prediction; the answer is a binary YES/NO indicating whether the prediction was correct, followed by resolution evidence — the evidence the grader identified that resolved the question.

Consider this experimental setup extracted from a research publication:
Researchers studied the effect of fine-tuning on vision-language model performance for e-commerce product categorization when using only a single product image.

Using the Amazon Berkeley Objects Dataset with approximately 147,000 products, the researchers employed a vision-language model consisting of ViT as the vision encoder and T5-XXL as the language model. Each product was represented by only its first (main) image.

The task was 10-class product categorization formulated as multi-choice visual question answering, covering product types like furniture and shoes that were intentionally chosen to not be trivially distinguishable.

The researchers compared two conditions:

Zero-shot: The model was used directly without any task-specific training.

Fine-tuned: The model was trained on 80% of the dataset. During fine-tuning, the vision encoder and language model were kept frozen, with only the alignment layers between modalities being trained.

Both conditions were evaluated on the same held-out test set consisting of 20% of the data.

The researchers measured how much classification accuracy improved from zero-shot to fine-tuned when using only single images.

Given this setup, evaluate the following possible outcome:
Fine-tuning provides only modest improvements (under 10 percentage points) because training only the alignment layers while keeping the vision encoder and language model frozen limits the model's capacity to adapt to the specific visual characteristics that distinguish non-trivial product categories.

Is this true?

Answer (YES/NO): NO